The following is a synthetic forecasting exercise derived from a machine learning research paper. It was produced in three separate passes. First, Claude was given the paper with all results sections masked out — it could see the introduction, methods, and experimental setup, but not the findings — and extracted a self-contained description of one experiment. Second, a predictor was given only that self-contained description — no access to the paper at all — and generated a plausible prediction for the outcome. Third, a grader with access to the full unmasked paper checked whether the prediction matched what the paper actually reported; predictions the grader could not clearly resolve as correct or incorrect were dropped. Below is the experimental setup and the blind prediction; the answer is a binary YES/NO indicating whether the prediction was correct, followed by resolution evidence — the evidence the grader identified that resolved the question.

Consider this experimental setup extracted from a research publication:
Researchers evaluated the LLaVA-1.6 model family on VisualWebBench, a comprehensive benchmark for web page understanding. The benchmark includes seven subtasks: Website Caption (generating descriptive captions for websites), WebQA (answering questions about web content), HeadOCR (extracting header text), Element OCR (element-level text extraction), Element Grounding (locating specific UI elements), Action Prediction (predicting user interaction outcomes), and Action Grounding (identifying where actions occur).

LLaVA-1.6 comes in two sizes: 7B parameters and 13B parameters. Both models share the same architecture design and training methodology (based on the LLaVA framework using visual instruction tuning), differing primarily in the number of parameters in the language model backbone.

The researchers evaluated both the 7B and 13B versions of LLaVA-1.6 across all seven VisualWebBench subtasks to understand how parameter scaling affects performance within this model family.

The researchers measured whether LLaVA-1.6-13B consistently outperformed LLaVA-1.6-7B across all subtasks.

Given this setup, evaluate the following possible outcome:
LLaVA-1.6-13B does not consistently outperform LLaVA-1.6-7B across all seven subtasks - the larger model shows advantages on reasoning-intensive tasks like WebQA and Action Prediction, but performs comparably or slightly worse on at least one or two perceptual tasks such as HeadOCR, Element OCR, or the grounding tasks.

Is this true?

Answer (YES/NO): YES